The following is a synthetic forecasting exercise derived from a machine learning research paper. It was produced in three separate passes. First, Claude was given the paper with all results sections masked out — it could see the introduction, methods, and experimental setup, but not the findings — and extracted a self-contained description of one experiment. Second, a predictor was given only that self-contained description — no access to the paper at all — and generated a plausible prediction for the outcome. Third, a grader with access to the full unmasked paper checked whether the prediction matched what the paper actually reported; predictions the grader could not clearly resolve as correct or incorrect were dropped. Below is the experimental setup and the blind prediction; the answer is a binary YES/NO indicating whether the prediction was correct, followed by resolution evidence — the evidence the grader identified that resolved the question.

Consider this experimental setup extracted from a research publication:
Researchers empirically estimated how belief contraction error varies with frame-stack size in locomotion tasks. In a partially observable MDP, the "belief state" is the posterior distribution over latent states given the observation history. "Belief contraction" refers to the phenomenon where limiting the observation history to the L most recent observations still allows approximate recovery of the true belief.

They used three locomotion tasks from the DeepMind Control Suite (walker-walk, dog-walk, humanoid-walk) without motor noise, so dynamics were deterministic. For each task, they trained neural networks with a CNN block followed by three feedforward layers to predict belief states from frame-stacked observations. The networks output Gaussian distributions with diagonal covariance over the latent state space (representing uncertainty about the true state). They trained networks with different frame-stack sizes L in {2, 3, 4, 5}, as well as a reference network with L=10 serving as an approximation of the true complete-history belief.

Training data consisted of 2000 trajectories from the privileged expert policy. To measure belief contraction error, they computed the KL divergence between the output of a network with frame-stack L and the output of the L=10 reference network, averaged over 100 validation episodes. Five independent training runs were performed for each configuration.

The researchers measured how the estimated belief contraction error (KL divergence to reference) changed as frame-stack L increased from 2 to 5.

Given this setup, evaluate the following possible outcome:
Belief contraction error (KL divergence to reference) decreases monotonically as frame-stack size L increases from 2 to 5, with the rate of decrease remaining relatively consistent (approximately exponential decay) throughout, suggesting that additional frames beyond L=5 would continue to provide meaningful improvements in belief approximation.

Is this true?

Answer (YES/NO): NO